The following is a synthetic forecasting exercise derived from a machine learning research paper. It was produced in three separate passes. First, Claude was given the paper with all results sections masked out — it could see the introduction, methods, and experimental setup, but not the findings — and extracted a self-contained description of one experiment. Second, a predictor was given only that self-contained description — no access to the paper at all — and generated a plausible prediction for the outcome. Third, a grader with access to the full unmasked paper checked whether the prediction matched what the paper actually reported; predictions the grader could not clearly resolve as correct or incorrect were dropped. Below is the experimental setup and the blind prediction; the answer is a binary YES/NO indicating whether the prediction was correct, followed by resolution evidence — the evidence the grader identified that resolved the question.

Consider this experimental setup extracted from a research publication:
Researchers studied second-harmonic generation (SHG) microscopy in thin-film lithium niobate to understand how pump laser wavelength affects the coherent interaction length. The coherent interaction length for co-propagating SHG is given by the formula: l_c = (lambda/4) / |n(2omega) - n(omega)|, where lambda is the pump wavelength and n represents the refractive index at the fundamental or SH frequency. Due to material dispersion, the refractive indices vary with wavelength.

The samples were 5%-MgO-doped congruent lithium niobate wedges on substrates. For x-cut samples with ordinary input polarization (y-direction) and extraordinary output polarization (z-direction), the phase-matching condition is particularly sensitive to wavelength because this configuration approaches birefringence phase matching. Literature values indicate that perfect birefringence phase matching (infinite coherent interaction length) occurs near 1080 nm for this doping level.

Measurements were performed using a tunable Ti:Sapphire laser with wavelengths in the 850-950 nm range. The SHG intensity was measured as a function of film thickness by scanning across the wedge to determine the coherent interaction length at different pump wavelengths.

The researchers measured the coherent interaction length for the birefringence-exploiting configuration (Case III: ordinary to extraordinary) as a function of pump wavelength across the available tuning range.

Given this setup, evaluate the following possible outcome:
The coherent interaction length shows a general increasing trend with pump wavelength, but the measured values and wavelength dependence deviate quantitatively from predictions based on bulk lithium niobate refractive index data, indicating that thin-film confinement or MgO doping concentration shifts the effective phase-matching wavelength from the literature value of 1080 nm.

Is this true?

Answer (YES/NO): NO